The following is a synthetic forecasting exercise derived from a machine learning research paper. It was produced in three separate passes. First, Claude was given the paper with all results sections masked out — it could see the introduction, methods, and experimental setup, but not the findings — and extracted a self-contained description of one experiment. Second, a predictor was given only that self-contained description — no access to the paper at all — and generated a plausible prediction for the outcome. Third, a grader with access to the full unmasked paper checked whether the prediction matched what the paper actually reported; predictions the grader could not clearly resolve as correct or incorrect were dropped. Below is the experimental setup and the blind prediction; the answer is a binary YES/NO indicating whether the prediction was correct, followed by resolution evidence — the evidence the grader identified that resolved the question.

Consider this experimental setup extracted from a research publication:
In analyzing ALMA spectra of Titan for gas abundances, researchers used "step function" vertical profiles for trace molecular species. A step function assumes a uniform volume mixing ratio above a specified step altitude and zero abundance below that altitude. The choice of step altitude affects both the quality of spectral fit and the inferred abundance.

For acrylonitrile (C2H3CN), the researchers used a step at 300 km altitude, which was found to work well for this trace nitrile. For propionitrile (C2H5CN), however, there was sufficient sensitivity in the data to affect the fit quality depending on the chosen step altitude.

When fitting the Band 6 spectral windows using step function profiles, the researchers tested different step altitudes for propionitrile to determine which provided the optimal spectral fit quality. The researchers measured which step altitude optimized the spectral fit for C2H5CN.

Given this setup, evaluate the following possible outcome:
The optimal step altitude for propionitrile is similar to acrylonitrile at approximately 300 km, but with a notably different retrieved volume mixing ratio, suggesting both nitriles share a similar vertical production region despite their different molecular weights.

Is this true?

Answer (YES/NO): NO